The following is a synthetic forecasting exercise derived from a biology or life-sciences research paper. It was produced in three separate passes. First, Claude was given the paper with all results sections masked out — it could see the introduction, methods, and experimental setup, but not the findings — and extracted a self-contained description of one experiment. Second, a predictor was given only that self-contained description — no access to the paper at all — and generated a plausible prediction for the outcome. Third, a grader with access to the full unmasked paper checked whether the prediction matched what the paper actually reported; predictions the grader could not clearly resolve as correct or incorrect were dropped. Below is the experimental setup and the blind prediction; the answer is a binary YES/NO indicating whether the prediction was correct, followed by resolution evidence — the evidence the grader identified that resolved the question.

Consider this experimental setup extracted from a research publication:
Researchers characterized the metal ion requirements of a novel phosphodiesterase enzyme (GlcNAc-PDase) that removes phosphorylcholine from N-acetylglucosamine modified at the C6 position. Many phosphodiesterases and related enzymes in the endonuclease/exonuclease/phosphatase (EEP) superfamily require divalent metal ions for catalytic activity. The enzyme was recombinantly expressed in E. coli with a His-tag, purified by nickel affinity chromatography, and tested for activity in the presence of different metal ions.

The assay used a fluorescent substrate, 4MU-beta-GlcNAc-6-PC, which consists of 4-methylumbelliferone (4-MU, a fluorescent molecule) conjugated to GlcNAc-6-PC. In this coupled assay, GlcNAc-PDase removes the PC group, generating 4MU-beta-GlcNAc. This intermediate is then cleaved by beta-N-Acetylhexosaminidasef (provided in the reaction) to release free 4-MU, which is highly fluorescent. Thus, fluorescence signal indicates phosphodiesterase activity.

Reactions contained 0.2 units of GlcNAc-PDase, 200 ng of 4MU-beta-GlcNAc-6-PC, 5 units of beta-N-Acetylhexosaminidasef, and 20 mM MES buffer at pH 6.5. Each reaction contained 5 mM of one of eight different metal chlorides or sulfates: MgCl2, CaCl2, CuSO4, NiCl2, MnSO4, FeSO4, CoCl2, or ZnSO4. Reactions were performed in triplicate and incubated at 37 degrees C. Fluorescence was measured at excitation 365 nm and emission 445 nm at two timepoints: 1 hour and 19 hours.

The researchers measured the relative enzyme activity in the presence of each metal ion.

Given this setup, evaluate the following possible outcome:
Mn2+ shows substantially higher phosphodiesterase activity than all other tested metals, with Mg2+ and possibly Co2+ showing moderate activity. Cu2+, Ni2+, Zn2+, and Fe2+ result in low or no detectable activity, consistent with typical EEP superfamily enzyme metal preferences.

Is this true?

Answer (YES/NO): NO